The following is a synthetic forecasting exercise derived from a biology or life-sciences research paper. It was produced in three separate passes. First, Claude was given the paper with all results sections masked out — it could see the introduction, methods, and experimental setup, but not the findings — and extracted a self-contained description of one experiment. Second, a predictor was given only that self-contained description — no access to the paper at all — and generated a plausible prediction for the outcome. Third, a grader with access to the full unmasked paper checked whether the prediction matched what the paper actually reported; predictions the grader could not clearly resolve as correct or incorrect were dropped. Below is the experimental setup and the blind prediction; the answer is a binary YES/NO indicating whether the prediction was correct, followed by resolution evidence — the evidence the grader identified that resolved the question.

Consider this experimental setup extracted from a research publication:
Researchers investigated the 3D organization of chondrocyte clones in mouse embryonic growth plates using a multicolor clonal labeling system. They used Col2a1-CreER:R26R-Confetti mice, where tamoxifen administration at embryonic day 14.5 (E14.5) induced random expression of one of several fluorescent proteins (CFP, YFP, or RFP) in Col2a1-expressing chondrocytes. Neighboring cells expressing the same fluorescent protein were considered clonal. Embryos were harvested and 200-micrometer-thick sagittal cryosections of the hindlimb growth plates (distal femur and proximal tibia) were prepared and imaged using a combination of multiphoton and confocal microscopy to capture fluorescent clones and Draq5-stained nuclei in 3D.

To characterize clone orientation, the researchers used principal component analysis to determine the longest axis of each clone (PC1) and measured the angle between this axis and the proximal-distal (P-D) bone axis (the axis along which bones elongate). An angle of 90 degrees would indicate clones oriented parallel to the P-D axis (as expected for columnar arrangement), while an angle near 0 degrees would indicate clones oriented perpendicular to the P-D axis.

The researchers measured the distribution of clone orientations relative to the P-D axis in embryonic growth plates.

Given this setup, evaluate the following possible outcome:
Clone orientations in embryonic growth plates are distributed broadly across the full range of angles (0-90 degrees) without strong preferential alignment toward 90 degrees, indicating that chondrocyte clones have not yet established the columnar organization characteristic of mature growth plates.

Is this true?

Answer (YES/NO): NO